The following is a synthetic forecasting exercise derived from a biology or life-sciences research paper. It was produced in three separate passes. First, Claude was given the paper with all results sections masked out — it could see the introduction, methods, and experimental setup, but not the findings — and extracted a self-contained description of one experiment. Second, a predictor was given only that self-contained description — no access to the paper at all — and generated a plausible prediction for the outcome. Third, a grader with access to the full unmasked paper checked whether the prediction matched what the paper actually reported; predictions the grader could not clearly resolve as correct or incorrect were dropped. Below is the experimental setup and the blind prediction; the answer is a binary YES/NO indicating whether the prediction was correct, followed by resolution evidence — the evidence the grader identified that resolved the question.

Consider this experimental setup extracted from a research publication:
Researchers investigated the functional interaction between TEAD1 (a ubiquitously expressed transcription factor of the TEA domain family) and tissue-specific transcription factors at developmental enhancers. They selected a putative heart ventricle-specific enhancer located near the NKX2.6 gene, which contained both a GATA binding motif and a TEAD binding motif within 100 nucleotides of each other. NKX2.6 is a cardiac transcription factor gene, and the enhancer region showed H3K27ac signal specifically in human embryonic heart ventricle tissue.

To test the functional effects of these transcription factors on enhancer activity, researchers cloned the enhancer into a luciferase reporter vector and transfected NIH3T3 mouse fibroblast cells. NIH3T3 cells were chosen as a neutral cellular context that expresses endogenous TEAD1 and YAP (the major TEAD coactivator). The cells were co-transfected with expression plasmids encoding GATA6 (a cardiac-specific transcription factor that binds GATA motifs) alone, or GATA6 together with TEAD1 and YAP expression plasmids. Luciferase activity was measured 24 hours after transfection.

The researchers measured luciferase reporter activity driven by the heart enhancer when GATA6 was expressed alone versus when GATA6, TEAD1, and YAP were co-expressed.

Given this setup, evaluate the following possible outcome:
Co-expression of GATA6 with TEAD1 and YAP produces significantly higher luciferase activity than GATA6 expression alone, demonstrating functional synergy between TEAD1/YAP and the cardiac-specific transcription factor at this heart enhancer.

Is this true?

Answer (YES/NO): NO